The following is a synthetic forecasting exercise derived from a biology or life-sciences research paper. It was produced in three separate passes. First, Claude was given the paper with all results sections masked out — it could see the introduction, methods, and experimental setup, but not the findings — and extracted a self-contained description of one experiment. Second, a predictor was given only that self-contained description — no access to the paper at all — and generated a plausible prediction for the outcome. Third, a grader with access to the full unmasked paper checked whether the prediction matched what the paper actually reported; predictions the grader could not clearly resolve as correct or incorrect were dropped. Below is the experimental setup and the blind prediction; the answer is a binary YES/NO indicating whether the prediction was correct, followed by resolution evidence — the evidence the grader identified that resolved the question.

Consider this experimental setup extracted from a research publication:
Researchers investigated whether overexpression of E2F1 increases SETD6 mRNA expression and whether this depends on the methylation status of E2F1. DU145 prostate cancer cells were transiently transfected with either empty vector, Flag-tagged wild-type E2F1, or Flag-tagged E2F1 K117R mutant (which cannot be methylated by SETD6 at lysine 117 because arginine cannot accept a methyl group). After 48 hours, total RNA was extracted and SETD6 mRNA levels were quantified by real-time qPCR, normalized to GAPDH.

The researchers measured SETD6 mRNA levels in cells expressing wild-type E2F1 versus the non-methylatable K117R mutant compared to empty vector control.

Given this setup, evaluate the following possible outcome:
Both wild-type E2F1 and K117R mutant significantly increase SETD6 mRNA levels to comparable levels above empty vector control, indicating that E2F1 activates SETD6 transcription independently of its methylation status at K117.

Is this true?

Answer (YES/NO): NO